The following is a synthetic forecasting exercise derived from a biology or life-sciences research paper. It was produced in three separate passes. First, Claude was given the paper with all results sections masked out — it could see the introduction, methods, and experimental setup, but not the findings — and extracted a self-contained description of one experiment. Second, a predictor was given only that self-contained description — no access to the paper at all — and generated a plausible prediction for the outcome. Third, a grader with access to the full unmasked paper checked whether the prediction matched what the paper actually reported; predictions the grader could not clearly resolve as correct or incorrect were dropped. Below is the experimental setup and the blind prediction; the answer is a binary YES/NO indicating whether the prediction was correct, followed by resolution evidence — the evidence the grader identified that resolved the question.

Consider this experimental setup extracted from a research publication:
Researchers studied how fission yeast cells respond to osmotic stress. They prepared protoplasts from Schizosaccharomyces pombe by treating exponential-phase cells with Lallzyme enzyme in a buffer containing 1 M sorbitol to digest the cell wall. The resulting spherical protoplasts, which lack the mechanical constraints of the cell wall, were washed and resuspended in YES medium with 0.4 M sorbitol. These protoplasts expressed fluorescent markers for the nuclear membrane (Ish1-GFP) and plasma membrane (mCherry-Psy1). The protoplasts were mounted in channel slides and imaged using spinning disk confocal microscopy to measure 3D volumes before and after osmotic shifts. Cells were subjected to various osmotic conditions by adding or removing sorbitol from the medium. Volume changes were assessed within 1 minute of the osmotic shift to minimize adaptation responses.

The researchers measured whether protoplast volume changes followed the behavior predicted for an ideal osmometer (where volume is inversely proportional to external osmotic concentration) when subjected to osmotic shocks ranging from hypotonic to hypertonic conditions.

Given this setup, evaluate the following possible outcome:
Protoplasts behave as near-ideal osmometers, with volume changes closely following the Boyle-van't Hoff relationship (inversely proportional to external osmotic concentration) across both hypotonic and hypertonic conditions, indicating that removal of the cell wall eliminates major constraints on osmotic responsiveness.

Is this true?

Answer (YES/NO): YES